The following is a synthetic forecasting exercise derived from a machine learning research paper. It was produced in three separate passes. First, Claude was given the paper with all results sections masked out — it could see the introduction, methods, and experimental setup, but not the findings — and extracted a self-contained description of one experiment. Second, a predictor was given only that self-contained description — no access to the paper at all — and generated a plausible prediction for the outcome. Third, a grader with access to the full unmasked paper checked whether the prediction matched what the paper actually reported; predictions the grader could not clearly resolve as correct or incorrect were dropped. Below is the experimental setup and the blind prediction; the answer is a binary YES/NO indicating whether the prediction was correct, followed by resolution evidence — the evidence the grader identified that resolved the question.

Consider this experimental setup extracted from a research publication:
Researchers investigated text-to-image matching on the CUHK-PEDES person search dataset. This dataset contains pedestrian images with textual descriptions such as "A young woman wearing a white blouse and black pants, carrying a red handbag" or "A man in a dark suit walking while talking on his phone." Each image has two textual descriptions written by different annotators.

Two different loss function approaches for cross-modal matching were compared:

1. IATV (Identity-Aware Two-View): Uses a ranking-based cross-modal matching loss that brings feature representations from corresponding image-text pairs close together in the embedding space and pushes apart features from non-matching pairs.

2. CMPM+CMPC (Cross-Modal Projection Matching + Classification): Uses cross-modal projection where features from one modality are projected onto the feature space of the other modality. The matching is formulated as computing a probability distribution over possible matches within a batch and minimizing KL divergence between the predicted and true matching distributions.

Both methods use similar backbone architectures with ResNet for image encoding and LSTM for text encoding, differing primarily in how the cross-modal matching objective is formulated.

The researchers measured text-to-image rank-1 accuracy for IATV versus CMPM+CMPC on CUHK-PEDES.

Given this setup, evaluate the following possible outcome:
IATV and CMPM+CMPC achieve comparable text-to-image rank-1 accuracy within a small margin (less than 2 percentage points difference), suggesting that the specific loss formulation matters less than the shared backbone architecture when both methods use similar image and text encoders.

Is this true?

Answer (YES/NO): NO